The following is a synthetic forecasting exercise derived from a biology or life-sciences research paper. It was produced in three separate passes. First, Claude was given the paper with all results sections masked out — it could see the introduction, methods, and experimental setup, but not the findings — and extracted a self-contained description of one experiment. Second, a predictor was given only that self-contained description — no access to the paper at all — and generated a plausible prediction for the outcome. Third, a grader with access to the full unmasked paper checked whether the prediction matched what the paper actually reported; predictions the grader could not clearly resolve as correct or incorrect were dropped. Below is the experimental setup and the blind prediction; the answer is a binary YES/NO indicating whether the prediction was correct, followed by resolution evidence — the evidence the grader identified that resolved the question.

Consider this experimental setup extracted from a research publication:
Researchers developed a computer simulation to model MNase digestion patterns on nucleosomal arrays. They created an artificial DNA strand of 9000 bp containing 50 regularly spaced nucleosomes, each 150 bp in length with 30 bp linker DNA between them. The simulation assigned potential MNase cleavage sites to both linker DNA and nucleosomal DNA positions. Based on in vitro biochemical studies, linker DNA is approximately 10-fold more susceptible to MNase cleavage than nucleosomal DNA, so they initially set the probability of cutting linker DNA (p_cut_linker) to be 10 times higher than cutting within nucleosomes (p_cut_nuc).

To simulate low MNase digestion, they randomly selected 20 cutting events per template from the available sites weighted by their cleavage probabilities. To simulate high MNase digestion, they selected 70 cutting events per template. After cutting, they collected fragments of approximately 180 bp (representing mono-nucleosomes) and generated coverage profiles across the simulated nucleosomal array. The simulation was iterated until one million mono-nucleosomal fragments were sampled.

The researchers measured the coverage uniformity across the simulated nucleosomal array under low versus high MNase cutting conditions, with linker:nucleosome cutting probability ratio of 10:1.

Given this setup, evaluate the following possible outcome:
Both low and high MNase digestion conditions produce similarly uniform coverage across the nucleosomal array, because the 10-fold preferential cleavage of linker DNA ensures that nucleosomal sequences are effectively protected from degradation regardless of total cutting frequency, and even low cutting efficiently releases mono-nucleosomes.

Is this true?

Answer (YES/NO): YES